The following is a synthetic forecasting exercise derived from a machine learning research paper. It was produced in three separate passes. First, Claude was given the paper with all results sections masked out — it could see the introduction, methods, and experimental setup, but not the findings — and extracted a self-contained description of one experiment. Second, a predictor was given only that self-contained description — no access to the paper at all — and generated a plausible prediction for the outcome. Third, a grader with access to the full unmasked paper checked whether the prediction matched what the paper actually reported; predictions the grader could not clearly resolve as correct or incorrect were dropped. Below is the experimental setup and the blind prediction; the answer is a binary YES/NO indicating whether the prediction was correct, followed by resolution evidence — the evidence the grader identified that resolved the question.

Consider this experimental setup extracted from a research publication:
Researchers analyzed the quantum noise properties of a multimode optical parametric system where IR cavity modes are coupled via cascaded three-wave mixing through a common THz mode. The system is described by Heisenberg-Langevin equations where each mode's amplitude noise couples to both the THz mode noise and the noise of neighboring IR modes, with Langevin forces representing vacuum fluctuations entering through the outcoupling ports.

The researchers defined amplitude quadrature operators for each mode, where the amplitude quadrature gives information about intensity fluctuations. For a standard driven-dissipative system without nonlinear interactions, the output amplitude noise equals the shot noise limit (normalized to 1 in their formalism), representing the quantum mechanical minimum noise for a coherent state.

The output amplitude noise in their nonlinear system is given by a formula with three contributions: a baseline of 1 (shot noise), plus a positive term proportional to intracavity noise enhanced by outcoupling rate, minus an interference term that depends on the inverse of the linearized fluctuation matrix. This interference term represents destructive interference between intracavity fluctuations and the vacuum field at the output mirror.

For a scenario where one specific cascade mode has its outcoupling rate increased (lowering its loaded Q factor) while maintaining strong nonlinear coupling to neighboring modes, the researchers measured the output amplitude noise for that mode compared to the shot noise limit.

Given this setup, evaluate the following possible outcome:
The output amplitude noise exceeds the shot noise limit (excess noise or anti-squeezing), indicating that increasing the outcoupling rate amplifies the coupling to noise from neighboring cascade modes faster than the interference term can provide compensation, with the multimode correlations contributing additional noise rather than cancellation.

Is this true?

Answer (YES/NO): NO